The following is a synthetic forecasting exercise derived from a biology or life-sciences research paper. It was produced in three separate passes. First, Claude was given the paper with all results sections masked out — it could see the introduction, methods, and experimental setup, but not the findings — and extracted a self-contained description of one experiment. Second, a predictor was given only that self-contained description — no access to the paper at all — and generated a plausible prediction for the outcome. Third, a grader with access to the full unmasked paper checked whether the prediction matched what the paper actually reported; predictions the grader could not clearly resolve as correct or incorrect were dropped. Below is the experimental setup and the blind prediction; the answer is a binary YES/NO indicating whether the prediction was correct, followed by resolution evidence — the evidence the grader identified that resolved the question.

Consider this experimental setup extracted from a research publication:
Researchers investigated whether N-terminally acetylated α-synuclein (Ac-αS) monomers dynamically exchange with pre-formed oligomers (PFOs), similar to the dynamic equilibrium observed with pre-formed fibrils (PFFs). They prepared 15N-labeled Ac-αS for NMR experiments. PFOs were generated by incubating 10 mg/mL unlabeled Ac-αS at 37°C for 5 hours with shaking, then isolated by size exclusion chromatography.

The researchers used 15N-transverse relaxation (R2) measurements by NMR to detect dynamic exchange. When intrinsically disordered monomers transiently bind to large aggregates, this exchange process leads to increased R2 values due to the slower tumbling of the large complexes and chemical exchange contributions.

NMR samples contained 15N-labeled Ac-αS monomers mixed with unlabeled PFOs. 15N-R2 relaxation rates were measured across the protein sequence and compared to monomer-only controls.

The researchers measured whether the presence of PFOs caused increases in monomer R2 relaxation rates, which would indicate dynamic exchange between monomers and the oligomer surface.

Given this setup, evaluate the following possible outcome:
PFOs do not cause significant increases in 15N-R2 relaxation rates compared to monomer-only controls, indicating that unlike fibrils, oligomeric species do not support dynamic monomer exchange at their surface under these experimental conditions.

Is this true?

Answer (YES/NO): NO